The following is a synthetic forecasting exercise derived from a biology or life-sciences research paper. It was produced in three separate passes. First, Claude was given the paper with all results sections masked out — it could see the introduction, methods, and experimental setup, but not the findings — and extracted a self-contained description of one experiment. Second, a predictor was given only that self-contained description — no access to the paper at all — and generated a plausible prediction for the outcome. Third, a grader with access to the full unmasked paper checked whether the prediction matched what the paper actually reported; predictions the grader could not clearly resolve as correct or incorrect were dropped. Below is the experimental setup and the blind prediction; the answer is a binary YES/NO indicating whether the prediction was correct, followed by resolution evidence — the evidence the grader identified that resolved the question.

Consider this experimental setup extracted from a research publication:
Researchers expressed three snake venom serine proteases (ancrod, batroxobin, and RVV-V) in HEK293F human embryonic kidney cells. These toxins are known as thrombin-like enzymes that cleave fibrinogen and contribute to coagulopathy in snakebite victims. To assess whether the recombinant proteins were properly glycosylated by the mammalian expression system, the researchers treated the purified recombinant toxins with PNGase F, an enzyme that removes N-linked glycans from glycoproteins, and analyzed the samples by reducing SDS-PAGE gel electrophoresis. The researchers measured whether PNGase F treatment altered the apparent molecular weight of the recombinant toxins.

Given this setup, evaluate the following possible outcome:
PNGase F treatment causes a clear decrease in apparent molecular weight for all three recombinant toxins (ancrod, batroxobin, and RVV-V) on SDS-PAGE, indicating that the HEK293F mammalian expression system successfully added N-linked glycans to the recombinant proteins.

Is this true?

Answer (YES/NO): YES